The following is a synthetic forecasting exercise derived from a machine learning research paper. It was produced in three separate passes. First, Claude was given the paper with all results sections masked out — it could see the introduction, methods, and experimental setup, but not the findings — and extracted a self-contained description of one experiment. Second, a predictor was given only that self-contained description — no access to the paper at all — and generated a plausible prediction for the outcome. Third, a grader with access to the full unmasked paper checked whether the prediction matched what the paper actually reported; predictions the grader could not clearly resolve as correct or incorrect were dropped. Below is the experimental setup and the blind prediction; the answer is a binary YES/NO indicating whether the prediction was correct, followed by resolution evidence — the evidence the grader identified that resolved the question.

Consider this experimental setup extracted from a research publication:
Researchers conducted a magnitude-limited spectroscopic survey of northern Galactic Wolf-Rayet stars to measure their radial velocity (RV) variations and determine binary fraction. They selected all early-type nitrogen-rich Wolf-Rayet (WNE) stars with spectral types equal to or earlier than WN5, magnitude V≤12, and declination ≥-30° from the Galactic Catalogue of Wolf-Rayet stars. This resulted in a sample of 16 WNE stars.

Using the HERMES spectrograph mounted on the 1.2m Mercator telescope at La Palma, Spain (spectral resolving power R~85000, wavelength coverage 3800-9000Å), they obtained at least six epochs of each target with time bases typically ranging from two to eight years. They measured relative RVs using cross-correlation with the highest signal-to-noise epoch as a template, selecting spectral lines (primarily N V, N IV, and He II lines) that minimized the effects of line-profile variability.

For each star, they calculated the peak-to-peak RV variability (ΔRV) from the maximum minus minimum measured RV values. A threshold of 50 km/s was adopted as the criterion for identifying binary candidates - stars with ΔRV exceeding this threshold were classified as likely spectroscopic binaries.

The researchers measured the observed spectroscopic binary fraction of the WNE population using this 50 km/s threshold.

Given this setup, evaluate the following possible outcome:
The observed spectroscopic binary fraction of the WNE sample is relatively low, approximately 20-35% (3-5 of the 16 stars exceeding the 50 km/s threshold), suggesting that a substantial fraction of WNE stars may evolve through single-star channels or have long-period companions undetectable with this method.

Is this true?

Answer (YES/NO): NO